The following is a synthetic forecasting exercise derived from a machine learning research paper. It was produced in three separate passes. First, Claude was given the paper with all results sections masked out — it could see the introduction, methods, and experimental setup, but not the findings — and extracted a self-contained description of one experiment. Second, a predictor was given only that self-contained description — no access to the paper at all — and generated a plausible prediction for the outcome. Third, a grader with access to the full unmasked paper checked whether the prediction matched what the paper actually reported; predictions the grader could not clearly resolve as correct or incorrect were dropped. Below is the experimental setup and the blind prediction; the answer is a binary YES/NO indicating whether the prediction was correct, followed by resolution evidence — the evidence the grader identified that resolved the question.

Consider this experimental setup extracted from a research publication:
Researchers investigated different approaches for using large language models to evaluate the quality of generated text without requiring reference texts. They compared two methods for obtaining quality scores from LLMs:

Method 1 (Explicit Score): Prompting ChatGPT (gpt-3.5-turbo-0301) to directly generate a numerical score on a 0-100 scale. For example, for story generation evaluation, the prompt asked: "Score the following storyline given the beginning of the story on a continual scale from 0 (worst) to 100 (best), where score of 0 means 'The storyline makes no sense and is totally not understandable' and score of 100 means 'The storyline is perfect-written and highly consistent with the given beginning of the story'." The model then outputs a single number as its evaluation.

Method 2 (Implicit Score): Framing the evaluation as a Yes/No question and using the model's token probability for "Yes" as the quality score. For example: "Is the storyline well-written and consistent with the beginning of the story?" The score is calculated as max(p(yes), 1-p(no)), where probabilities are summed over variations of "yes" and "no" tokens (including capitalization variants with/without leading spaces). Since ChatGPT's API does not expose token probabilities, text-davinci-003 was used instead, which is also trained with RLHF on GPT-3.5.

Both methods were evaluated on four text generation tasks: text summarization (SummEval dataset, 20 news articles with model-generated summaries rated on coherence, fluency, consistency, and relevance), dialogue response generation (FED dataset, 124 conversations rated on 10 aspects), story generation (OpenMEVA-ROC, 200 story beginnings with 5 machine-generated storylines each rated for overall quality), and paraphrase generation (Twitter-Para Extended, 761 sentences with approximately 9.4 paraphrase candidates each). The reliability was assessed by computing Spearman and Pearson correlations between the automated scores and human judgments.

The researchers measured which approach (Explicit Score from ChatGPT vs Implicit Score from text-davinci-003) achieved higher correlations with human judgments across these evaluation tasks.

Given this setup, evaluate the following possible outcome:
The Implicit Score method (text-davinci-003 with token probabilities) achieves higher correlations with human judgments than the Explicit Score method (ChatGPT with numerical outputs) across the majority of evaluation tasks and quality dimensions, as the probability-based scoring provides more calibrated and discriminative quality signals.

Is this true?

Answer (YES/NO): NO